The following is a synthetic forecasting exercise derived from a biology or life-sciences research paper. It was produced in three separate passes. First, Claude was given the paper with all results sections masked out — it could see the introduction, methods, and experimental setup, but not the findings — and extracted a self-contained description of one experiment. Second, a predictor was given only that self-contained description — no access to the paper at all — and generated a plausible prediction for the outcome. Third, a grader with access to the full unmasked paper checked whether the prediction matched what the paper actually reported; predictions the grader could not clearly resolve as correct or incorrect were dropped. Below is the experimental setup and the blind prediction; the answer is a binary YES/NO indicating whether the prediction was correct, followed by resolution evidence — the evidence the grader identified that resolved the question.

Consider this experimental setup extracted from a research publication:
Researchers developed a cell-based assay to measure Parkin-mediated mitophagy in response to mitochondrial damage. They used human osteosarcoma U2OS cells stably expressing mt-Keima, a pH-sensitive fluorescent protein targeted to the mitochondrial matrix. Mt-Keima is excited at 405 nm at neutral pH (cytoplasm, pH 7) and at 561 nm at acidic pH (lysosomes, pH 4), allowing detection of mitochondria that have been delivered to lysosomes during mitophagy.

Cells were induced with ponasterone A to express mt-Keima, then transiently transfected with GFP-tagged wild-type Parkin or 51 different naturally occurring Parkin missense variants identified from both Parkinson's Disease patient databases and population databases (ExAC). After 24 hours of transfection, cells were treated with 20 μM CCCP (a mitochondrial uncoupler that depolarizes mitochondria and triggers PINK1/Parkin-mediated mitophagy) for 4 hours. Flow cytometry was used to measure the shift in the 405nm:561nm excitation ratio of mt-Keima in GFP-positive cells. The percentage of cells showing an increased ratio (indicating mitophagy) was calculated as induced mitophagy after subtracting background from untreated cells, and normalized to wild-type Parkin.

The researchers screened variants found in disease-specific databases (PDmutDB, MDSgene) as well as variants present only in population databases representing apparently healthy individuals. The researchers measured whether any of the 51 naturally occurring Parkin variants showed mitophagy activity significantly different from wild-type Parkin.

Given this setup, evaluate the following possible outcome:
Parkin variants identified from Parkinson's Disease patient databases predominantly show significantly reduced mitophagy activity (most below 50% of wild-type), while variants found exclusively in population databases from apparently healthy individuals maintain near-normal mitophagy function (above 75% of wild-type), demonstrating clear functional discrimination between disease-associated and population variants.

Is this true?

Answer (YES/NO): NO